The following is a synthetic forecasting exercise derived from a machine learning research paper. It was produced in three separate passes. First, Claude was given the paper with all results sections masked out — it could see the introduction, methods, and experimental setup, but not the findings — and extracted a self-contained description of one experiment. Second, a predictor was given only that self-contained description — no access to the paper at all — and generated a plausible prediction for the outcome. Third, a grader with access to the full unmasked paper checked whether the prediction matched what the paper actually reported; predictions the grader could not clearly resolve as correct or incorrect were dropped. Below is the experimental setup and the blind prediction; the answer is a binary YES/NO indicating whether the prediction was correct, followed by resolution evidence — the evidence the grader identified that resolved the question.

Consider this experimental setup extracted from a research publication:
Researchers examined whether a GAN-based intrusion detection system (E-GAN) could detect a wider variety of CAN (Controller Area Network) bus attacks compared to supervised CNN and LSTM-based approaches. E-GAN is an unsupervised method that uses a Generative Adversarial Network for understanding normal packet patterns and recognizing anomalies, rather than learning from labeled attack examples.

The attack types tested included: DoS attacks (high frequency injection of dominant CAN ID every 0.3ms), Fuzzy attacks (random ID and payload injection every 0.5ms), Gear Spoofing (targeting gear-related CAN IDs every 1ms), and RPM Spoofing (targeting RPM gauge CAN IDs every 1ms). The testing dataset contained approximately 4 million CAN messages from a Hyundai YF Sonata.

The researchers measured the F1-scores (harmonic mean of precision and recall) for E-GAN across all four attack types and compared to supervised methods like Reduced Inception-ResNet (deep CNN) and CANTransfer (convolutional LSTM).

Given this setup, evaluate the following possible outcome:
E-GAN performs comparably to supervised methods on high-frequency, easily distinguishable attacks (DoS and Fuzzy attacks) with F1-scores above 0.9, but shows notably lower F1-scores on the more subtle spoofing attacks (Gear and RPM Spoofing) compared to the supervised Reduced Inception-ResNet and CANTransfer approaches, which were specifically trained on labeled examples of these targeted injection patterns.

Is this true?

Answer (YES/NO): NO